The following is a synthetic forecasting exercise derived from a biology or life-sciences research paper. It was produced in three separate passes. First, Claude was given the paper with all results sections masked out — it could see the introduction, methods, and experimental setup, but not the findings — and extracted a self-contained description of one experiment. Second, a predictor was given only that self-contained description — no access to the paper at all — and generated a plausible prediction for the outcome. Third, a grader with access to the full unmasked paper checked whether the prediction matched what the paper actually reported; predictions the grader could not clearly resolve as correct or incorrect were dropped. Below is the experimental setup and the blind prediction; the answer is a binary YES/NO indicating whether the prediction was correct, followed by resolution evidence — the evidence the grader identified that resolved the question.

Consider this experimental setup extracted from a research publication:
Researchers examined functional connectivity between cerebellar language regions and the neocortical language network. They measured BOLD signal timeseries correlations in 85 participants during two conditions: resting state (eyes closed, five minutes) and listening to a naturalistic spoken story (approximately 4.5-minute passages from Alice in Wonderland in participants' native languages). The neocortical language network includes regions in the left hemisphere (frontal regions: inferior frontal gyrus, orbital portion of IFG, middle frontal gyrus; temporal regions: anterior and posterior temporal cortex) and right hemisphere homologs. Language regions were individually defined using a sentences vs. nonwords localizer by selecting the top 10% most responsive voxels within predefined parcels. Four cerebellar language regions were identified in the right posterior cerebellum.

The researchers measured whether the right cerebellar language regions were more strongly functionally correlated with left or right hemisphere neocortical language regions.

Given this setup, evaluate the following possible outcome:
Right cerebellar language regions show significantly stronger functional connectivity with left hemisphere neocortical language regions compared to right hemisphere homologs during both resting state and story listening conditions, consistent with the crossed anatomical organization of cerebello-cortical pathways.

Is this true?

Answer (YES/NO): YES